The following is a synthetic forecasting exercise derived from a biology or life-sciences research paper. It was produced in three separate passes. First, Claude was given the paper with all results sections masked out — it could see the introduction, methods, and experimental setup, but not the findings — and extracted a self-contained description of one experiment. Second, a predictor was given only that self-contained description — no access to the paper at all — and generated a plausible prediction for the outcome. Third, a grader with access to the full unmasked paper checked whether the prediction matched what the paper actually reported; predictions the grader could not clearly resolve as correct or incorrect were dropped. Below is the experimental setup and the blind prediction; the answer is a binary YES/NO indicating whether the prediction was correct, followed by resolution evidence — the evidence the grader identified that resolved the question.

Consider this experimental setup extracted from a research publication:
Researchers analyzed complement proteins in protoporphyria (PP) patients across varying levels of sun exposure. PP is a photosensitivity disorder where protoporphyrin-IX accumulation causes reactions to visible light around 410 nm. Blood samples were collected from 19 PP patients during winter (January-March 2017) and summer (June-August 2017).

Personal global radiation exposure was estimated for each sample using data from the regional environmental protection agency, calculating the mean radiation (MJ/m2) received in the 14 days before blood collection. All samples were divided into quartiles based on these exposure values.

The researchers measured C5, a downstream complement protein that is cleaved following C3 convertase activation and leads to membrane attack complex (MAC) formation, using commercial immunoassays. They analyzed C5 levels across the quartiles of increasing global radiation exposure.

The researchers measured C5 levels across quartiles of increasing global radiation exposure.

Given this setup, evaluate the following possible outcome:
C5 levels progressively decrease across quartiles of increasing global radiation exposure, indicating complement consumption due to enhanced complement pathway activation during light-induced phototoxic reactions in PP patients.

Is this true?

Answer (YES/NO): NO